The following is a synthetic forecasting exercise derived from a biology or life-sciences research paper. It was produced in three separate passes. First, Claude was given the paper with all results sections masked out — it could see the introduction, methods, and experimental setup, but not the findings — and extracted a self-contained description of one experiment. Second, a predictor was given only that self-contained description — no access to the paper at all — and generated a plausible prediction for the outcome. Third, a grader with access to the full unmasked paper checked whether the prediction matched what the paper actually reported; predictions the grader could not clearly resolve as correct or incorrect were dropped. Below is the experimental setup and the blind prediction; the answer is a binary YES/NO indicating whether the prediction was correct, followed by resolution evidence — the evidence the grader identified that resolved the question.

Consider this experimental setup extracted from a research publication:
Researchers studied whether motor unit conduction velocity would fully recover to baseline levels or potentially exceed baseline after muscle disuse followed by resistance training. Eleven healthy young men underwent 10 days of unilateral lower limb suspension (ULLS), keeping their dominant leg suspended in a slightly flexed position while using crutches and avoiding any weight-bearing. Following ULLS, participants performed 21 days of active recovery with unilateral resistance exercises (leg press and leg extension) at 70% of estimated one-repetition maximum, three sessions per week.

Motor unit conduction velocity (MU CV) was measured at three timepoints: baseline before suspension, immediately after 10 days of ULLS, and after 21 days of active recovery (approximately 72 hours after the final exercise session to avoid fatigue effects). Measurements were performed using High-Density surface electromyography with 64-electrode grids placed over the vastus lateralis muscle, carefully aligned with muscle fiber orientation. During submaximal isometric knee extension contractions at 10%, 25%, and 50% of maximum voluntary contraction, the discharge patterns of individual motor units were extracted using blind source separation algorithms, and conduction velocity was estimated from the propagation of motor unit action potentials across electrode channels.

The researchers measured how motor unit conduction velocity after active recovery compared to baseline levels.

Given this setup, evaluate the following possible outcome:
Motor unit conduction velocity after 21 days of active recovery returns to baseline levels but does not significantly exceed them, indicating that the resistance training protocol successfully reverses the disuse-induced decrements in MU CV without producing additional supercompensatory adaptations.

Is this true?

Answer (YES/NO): NO